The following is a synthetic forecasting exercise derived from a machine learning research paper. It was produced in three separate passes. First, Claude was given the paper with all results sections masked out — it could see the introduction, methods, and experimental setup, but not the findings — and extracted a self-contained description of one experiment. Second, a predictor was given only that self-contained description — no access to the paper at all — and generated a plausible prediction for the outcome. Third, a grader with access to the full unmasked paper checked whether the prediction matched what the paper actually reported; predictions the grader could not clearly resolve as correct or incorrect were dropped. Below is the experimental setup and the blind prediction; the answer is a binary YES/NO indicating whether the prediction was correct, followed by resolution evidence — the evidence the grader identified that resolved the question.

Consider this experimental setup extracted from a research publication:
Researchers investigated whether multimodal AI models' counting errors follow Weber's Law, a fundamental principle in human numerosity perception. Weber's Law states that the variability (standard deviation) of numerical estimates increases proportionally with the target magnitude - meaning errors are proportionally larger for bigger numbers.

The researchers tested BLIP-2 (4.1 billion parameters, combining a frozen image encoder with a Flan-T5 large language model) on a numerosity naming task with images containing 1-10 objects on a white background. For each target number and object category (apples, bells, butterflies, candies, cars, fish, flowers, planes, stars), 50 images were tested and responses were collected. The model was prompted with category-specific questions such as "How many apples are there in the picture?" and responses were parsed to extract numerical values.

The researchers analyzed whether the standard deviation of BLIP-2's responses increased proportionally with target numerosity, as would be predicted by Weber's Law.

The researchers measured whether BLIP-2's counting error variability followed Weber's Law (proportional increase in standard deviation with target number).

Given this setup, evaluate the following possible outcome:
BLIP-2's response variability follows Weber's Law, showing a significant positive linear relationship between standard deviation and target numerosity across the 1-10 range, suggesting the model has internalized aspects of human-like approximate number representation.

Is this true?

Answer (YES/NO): NO